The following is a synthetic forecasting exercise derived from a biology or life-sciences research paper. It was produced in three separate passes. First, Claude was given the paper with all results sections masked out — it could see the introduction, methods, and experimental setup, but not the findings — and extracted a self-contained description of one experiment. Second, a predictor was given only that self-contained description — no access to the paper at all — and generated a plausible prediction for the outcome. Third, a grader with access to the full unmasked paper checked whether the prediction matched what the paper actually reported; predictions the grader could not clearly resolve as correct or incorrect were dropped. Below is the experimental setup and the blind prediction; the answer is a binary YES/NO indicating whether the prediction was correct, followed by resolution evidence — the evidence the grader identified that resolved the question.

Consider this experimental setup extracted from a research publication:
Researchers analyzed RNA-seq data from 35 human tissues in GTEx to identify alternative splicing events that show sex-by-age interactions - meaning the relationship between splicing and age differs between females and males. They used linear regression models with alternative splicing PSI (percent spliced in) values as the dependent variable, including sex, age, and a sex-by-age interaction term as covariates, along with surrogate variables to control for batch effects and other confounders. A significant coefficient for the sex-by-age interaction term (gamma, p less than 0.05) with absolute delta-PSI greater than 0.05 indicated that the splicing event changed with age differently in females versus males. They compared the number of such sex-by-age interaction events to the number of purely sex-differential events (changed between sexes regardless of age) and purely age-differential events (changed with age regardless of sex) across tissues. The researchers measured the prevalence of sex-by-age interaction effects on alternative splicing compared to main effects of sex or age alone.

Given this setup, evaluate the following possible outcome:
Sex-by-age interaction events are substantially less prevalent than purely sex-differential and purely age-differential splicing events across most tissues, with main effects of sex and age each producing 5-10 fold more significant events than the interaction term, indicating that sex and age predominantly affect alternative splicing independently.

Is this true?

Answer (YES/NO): NO